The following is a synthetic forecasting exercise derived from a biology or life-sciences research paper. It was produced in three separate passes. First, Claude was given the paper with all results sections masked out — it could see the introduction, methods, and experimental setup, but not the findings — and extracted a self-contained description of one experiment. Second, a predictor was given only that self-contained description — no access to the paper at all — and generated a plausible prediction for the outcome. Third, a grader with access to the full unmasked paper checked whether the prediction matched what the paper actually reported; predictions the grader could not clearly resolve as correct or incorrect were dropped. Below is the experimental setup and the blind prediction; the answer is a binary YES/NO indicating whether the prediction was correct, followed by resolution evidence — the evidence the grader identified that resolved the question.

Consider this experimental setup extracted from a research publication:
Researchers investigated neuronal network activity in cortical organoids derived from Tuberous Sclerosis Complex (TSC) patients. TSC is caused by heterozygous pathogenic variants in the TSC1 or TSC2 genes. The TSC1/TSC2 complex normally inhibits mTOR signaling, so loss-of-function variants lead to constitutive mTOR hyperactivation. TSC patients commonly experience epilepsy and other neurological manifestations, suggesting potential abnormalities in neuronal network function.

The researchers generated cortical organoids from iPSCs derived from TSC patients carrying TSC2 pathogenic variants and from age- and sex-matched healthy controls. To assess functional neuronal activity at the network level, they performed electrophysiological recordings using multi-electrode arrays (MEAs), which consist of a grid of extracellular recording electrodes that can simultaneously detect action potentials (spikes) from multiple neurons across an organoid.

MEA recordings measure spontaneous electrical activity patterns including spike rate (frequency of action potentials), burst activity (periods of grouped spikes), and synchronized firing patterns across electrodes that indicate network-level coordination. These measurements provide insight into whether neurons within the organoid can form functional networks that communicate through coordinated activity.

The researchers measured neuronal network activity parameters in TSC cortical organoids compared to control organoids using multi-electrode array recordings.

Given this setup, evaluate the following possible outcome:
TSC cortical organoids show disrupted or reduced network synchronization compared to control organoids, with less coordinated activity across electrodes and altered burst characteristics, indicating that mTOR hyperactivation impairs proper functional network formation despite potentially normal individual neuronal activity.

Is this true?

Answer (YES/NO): NO